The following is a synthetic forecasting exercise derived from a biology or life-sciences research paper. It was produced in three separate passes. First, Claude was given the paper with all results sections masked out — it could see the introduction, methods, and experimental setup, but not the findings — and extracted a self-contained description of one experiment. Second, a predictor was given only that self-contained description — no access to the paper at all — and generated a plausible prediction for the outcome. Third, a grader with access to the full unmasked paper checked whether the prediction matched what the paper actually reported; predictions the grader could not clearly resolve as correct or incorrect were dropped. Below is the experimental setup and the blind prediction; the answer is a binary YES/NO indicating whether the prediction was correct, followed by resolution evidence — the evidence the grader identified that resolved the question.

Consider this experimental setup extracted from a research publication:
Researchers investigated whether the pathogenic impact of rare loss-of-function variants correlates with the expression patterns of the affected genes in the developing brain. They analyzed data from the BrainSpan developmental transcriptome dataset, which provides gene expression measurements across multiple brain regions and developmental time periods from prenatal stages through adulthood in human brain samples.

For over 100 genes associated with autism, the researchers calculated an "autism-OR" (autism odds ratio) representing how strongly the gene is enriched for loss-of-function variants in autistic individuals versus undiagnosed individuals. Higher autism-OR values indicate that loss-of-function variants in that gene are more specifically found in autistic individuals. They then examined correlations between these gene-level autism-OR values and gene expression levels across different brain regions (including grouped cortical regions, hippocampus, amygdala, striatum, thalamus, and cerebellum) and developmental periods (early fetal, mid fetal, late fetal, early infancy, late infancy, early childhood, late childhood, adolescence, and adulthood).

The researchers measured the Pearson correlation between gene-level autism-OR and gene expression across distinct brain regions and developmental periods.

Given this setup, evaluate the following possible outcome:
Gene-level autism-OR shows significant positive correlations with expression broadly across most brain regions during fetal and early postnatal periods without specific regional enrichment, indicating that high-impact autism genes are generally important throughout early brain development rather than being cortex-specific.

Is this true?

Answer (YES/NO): NO